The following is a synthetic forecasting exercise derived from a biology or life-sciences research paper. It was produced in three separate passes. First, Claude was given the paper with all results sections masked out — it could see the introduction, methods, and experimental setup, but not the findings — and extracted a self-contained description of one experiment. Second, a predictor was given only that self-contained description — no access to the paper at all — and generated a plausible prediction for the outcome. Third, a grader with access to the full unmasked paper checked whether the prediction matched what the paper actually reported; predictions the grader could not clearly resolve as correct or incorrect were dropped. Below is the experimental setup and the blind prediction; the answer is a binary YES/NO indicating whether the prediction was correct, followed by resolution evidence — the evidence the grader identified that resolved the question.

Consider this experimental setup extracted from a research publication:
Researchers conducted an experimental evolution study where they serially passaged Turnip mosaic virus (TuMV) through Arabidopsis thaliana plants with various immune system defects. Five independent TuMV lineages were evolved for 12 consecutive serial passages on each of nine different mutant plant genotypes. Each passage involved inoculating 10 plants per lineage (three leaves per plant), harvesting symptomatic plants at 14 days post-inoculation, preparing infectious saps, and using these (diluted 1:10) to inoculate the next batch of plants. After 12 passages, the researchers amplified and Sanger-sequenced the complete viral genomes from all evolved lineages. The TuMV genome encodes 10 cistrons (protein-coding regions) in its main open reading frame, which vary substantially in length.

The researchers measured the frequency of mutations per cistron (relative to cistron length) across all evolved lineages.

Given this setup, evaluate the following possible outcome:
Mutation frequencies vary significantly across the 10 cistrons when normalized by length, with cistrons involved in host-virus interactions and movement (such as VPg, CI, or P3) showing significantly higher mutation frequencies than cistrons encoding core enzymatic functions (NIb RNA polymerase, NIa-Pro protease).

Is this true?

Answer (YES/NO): NO